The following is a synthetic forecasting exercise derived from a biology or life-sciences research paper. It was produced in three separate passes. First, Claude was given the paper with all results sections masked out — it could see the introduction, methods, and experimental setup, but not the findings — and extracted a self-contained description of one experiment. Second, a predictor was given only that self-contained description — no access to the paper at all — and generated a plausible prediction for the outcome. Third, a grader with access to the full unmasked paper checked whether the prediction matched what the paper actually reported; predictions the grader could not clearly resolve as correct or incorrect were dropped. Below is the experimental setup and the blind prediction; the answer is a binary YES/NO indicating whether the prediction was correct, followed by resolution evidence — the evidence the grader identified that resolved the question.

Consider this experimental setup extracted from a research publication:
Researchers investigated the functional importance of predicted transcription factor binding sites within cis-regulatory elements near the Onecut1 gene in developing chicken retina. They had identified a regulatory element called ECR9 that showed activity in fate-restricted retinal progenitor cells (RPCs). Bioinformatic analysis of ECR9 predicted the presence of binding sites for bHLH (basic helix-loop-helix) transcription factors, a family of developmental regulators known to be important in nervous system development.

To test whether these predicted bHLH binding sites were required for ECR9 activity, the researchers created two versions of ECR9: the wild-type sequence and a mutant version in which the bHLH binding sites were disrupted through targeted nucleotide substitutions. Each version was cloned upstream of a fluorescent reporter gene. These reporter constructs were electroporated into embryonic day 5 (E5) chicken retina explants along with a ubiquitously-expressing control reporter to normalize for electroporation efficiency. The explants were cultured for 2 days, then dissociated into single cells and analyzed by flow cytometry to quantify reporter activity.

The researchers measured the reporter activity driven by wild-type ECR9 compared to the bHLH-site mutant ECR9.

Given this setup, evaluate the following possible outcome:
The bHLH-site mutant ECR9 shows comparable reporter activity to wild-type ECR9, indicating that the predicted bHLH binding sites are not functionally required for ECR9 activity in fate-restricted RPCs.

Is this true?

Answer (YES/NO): NO